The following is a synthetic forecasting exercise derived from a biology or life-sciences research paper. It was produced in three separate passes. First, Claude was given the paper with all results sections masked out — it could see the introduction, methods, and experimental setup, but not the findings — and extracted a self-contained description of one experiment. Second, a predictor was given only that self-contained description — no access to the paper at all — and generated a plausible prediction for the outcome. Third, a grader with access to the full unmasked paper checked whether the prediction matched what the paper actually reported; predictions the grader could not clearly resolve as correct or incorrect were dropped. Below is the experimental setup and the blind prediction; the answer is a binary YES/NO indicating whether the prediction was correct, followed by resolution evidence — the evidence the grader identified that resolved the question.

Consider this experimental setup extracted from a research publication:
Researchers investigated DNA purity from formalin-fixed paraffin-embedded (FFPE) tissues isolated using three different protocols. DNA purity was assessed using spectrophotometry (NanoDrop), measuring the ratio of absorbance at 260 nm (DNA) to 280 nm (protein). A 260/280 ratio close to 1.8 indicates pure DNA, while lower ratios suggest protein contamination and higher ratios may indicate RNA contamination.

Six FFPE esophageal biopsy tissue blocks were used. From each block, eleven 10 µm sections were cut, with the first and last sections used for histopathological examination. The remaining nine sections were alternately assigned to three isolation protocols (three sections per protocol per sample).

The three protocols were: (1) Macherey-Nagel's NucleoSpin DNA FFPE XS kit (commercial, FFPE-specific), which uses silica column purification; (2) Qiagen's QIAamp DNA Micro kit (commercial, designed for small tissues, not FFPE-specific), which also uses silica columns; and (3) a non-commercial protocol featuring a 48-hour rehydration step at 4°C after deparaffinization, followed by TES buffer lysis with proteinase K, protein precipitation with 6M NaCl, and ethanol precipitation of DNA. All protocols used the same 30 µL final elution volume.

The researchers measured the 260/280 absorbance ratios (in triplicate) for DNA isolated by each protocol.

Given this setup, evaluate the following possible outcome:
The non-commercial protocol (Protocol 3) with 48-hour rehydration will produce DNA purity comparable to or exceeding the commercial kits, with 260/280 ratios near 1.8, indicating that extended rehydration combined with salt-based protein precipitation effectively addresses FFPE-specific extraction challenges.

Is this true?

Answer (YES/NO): YES